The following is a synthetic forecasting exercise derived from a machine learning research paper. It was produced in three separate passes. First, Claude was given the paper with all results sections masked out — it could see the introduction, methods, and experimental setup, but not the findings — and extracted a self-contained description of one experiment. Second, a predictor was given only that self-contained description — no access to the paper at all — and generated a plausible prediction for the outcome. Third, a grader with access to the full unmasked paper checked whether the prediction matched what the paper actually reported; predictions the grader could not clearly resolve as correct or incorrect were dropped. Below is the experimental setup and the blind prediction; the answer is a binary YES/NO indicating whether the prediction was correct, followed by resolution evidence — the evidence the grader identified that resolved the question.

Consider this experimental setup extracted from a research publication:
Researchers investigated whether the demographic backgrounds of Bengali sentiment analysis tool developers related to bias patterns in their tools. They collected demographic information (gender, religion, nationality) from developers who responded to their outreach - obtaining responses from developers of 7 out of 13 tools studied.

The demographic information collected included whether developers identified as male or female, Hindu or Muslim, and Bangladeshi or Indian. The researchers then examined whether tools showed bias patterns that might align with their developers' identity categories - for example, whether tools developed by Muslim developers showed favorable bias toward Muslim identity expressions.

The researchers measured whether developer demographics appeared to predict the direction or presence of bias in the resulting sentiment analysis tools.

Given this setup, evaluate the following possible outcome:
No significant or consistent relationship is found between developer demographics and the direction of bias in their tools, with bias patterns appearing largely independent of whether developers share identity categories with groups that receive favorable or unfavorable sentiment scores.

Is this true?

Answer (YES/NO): YES